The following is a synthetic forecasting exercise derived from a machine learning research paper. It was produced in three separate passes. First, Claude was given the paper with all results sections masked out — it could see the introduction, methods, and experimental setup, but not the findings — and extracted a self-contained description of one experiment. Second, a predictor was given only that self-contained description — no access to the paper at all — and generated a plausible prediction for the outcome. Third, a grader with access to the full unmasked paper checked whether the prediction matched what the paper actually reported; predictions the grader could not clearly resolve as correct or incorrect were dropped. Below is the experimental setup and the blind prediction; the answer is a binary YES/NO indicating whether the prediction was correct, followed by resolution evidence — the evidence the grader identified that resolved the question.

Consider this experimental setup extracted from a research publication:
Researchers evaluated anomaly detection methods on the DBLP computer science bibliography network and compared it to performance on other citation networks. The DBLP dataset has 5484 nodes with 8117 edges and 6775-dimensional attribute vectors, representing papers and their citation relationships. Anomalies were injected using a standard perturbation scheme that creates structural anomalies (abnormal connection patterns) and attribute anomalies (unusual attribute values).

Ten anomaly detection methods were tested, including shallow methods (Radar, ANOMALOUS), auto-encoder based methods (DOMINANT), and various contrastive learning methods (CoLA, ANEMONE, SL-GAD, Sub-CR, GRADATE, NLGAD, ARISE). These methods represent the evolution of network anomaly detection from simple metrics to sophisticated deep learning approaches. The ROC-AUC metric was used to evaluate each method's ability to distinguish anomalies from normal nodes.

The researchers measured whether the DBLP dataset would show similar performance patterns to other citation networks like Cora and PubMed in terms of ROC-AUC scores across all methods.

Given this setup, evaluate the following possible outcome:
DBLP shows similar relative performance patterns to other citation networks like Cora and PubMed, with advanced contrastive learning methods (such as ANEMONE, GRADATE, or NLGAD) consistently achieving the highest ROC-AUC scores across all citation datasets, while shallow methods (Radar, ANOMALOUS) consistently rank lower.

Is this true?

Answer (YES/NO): NO